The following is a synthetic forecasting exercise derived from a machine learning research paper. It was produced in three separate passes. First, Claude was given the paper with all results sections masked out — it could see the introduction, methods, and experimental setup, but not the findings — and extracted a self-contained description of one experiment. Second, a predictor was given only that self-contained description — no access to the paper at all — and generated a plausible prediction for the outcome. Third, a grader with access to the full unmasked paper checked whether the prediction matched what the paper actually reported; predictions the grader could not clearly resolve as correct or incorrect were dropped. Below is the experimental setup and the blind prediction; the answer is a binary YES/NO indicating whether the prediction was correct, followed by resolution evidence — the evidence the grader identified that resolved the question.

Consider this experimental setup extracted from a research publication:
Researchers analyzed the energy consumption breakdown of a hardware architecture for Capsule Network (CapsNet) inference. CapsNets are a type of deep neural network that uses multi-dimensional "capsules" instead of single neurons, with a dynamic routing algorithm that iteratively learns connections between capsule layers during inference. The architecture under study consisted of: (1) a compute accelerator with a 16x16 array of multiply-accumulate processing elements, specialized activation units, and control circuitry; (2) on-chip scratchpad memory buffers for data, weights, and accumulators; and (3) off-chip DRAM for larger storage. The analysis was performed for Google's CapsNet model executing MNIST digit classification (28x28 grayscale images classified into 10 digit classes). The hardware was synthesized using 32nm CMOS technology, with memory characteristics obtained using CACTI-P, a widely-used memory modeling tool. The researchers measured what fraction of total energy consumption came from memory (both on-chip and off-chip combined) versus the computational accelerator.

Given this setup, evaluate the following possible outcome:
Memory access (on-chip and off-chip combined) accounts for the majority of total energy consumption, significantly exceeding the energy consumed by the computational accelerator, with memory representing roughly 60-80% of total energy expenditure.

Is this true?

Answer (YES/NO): NO